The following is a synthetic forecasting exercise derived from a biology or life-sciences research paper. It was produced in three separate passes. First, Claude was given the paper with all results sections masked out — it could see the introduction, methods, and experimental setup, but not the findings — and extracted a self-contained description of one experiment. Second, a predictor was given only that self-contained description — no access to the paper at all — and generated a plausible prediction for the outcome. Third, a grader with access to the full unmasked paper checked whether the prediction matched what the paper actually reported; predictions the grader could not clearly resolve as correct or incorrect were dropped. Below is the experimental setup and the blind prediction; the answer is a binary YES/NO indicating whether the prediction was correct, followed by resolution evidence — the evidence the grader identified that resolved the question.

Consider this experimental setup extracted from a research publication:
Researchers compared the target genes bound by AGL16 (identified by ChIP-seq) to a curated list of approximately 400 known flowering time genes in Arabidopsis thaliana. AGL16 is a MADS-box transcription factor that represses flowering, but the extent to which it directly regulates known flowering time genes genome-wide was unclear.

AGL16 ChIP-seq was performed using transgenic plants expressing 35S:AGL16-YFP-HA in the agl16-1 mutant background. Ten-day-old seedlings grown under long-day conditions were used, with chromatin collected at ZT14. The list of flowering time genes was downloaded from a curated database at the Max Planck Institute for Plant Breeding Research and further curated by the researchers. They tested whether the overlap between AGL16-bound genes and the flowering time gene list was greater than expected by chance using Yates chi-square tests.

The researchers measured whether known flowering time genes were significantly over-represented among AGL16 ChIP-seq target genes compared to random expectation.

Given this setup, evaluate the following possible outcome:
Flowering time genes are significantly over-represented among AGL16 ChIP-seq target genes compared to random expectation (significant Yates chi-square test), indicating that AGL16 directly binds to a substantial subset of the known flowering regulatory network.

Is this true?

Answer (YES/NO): YES